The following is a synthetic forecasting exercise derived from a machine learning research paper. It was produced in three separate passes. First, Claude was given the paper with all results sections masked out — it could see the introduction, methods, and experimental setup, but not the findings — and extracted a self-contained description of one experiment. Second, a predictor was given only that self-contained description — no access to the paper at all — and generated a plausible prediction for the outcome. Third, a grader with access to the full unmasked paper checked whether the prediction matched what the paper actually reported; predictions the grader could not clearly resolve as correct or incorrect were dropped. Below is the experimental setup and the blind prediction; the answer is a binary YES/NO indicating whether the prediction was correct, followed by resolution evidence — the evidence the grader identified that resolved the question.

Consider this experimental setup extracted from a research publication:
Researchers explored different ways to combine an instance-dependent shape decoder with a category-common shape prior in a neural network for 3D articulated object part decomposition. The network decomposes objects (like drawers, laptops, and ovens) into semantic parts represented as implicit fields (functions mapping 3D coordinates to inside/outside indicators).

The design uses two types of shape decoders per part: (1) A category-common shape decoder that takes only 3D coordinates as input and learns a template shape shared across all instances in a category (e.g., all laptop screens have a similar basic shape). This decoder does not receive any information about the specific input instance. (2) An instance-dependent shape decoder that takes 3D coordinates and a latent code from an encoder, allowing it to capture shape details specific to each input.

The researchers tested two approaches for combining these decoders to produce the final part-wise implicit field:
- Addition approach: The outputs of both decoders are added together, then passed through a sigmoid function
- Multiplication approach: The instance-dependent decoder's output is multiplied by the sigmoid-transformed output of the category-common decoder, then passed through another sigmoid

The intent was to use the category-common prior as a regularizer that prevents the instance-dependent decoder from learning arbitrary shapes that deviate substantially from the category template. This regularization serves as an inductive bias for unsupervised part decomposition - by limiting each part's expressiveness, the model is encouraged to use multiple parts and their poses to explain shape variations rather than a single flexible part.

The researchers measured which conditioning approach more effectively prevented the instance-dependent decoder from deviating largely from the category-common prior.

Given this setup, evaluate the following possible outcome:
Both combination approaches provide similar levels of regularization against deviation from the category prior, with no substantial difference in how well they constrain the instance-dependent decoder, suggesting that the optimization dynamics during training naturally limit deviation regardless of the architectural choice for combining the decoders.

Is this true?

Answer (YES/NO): NO